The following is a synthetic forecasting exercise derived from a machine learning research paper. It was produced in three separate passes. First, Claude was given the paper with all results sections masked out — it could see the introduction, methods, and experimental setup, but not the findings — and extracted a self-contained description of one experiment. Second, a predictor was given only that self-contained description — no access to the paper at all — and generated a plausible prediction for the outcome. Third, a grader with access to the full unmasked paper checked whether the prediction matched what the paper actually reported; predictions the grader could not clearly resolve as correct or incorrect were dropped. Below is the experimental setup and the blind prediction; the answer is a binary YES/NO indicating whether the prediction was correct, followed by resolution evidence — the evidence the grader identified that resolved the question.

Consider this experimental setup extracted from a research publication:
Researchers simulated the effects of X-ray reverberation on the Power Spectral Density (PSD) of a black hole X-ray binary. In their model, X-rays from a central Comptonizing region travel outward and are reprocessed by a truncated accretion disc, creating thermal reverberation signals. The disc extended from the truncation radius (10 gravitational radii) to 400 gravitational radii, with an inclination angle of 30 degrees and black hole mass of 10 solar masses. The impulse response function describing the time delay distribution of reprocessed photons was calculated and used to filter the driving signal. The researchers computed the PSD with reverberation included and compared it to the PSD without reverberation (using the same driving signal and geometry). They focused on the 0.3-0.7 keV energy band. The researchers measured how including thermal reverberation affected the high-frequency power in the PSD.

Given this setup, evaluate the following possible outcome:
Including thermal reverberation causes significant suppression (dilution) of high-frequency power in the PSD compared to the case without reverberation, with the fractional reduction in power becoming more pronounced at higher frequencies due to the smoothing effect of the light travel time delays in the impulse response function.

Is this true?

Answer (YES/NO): YES